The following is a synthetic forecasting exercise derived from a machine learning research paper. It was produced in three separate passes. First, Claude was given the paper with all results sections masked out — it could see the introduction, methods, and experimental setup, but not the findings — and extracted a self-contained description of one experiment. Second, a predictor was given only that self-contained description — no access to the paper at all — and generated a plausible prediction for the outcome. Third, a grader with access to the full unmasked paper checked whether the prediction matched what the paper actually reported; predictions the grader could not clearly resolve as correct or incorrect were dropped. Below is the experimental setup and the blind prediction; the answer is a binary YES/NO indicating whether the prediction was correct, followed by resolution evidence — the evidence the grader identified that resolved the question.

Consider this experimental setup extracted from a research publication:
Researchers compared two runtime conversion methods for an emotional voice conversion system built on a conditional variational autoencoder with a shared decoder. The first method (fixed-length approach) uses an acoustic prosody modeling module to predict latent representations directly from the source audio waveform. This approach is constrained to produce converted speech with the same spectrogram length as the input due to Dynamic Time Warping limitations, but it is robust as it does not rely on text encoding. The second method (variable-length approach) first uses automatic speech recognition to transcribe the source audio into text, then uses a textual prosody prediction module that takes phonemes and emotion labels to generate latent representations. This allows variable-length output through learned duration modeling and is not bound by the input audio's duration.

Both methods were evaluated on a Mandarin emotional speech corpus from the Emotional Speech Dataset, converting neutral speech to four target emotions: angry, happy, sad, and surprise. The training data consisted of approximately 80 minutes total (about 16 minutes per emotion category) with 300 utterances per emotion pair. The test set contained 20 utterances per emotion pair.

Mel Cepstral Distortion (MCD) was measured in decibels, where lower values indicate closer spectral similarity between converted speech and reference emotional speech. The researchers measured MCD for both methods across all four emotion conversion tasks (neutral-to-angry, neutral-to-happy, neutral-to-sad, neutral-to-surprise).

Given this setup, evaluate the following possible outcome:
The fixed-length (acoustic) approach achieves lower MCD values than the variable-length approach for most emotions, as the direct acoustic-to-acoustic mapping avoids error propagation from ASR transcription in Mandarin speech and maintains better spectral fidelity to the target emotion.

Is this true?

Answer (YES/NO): NO